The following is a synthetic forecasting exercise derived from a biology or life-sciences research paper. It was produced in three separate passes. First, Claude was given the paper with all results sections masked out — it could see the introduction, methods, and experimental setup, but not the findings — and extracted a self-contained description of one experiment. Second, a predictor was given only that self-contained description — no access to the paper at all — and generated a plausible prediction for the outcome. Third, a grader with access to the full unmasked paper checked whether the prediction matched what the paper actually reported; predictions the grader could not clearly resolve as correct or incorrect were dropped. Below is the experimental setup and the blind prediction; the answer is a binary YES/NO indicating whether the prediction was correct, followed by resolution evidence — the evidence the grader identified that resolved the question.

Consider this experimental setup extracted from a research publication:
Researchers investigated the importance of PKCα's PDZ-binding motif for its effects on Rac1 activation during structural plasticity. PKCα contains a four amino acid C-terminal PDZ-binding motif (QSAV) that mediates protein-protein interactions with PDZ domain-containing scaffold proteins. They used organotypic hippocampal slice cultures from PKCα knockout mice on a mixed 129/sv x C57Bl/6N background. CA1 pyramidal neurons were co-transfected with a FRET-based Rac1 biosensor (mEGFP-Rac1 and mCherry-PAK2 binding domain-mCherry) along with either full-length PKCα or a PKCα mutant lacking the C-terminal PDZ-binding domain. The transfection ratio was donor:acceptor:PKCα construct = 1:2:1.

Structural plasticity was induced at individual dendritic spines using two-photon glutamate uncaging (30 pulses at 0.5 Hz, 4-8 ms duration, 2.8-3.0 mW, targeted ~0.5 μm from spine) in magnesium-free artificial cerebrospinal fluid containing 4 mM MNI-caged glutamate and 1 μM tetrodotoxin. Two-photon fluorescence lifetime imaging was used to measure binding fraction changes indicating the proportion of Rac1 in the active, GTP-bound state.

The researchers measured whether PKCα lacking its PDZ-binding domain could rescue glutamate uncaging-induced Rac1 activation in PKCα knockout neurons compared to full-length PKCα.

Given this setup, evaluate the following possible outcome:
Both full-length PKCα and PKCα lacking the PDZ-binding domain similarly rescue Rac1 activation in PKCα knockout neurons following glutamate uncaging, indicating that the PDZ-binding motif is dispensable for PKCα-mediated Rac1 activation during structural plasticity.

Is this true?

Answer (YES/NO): NO